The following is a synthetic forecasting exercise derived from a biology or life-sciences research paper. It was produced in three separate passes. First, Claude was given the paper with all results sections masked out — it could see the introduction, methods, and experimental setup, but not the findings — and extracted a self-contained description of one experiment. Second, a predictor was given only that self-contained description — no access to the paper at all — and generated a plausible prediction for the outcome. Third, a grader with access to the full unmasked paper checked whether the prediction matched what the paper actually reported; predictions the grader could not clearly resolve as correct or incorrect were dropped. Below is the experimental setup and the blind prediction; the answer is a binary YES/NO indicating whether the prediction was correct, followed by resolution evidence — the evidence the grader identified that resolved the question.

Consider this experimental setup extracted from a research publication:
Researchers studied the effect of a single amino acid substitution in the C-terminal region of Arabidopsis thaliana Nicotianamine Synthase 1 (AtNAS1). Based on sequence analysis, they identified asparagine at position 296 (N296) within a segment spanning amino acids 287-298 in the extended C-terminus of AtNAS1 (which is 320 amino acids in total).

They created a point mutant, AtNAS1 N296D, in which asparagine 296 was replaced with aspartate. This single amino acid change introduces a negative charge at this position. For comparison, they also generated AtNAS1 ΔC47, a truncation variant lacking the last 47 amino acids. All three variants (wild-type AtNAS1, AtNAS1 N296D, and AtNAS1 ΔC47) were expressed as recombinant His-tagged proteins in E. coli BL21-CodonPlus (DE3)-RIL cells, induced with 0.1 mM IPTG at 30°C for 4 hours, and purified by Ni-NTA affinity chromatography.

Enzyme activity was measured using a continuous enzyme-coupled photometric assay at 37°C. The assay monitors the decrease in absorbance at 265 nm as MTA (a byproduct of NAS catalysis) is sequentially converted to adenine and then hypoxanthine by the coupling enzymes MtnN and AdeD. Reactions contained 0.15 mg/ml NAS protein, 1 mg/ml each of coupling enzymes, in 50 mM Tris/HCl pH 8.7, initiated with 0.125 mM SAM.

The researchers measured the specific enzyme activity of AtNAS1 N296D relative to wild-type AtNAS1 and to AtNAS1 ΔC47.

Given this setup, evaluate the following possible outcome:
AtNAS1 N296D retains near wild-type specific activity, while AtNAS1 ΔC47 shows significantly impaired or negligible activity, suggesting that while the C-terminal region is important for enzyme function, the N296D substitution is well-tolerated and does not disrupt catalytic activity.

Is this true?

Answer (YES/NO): NO